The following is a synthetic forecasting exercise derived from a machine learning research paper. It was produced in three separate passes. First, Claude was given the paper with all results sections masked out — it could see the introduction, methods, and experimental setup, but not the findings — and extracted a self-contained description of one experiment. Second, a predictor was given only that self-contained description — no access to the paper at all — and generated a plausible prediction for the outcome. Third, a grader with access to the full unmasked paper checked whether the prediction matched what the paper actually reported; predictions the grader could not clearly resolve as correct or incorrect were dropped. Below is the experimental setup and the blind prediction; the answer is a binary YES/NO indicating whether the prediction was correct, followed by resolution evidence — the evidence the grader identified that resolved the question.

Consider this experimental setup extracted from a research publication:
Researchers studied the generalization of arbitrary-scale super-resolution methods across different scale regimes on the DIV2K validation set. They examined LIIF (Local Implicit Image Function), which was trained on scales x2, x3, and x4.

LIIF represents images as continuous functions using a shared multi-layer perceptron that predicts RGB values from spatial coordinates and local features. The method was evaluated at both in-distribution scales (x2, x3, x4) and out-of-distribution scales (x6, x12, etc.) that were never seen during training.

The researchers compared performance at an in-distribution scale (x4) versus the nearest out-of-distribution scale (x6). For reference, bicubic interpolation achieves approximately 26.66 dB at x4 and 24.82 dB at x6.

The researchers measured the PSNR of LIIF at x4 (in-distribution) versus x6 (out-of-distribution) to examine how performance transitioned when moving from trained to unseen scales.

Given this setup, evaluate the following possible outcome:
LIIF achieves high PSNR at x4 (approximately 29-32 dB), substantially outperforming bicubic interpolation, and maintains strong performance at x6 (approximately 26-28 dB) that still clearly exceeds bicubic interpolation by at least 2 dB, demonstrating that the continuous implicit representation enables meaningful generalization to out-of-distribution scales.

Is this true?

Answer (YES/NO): NO